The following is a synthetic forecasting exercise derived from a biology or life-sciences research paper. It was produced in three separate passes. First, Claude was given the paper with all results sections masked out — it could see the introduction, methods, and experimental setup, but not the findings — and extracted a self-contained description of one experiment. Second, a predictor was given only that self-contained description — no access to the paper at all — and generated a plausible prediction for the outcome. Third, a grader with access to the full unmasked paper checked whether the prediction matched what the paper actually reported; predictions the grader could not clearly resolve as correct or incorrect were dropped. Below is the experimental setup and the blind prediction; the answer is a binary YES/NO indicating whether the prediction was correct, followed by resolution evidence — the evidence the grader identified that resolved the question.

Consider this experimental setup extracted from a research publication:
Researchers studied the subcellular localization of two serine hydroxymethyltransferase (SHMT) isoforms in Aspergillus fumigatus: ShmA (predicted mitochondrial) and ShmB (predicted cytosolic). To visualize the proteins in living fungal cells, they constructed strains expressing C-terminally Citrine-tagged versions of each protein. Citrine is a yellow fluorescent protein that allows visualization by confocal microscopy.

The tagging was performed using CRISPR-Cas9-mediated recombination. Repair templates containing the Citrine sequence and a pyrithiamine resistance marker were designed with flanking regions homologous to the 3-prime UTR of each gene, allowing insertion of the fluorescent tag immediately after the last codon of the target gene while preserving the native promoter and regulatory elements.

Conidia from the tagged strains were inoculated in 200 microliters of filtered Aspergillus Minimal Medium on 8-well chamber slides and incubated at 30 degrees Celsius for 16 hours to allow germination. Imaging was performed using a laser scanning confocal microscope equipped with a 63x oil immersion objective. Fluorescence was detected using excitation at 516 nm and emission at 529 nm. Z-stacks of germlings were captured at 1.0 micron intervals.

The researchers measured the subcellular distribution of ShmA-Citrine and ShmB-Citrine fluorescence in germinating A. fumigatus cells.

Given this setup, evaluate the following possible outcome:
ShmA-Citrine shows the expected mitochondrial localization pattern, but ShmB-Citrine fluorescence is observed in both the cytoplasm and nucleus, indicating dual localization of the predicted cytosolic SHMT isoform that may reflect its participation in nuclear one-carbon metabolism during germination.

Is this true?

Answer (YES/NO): NO